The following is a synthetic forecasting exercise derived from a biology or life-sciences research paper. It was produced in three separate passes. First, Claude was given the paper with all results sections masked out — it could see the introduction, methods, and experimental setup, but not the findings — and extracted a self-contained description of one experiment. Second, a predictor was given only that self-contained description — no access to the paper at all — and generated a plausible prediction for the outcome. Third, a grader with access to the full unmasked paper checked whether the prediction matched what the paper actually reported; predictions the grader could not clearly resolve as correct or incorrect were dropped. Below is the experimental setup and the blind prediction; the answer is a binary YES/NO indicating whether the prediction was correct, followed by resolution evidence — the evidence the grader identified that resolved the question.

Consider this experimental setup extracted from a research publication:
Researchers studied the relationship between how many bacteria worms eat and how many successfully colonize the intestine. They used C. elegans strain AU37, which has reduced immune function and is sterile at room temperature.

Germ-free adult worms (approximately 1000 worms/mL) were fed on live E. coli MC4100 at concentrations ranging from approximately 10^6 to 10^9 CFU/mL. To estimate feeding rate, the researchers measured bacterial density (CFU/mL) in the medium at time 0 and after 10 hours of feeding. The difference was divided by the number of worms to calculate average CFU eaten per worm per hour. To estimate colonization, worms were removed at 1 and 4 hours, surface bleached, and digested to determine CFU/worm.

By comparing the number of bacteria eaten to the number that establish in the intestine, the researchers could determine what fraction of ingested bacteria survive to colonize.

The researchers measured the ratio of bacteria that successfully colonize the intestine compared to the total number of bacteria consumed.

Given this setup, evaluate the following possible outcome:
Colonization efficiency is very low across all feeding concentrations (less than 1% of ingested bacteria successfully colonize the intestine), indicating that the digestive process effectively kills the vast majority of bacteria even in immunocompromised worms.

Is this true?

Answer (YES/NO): YES